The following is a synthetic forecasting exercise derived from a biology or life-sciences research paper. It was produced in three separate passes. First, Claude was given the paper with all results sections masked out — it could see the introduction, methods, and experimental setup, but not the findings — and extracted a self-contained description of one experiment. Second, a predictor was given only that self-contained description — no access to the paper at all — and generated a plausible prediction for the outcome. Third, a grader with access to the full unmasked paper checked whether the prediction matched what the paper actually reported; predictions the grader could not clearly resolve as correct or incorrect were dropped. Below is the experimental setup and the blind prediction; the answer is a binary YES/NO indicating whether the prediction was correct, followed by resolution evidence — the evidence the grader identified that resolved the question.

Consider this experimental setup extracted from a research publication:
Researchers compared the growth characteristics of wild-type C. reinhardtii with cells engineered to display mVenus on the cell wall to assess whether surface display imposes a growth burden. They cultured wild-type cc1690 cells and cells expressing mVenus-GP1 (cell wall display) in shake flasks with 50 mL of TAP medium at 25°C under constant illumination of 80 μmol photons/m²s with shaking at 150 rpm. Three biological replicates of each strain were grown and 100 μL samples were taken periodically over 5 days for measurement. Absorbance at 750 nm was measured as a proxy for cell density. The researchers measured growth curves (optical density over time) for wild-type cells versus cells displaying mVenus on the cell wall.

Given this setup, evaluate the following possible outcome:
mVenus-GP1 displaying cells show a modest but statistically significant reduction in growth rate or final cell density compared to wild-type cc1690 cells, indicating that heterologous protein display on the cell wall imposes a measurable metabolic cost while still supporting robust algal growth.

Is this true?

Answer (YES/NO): NO